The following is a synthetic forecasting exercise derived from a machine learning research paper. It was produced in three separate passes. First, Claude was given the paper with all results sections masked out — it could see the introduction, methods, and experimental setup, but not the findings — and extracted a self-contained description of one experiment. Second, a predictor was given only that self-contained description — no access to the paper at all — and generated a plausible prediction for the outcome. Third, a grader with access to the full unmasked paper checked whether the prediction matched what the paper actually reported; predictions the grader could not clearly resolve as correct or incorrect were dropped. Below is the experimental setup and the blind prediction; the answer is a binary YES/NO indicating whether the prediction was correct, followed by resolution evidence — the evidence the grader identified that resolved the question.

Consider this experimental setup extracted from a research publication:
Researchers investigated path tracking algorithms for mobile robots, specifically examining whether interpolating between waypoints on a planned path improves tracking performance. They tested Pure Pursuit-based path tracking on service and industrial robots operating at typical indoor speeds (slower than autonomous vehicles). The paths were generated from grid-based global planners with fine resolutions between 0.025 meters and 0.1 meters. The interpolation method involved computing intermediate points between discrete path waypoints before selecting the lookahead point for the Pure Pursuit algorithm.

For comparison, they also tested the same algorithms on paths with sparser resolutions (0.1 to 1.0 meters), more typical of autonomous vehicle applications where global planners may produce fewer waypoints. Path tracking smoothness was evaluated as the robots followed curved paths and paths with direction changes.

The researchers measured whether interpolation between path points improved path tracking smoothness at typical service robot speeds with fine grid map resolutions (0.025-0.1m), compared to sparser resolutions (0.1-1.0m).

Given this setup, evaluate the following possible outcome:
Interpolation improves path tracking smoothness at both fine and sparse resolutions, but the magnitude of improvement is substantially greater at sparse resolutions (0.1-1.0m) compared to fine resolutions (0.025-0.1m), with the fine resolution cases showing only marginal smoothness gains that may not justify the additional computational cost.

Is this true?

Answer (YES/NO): NO